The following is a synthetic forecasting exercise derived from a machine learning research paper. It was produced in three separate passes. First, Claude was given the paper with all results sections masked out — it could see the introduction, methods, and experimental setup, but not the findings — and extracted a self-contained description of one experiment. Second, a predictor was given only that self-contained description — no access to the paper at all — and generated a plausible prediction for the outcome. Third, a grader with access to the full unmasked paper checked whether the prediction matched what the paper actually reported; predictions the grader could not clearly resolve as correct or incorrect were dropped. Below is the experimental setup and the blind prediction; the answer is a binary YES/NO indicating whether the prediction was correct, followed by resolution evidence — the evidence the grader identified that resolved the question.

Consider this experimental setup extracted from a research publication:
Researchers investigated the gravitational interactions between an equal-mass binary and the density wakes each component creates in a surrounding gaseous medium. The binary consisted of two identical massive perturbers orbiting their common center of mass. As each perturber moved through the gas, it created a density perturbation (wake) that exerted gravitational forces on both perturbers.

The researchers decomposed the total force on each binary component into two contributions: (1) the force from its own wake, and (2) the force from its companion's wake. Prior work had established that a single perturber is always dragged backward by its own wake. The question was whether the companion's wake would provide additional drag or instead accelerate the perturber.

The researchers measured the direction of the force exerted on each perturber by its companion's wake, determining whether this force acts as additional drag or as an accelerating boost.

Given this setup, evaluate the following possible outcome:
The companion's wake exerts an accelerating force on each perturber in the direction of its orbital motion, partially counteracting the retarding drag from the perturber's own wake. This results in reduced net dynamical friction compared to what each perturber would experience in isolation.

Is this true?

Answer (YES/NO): YES